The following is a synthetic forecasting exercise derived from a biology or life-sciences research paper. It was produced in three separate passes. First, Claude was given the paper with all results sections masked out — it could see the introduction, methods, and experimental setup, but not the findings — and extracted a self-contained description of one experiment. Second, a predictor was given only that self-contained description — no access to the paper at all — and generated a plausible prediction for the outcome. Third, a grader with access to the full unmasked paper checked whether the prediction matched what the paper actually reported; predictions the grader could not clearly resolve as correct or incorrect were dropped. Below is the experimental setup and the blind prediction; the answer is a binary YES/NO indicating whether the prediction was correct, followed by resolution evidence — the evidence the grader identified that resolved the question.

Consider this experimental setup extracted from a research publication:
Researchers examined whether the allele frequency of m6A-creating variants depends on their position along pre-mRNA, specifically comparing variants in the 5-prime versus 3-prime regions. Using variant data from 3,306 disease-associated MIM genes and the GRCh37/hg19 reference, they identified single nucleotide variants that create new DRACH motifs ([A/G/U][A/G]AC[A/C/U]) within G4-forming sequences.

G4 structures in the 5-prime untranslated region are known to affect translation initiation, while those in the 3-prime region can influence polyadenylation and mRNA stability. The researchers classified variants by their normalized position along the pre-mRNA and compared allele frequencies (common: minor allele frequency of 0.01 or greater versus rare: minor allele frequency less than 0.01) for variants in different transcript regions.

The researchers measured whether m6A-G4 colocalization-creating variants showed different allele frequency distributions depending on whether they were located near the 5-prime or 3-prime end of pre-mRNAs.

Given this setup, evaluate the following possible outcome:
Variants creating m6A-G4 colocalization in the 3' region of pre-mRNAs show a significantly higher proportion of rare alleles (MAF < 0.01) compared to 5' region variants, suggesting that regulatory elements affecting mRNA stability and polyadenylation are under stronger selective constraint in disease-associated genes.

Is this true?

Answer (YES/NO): NO